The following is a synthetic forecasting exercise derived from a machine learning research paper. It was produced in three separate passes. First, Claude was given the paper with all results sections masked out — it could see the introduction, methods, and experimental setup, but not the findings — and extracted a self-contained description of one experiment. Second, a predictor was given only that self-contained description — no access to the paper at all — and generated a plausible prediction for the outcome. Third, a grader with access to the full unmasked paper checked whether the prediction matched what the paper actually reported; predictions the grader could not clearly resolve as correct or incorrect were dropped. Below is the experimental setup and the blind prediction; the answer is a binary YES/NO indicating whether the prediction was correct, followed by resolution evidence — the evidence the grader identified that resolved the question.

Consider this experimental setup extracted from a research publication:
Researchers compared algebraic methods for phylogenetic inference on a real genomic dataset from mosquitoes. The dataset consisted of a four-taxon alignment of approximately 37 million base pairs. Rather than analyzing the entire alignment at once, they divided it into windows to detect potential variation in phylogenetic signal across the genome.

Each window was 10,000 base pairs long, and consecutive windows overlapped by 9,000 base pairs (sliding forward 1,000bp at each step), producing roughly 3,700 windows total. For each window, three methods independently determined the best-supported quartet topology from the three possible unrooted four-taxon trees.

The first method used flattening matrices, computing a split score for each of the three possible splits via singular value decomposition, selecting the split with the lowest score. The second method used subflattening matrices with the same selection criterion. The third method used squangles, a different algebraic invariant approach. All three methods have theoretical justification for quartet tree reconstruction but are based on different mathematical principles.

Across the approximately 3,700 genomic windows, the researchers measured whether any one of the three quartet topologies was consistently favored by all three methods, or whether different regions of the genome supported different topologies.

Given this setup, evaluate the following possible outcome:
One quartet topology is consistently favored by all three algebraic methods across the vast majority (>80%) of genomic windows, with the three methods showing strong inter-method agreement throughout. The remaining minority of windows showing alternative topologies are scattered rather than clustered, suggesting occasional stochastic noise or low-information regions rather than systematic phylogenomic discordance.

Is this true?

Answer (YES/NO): NO